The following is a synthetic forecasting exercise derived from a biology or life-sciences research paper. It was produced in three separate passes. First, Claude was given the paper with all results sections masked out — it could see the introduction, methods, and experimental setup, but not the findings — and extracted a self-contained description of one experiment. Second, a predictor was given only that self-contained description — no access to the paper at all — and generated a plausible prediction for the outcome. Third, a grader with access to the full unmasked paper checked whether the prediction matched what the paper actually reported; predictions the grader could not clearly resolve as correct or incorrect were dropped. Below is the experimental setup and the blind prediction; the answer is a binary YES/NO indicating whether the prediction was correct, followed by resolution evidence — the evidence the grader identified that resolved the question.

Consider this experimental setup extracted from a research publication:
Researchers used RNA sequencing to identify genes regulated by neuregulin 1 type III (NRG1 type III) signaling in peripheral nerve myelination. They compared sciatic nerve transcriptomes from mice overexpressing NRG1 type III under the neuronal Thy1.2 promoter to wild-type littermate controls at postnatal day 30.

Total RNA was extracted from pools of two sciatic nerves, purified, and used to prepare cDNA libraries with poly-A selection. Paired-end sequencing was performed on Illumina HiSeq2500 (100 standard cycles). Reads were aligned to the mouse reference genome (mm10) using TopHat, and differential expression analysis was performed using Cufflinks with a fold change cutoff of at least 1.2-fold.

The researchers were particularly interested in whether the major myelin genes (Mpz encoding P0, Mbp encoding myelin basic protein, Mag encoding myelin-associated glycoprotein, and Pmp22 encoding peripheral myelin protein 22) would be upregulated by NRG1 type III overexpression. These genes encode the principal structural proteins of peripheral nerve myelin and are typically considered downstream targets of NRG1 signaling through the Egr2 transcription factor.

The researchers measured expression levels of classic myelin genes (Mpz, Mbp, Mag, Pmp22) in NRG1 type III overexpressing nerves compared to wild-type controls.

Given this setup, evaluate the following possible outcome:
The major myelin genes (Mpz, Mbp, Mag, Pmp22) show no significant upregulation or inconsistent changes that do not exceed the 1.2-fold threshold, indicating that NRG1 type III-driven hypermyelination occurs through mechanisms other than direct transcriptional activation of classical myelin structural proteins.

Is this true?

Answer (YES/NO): YES